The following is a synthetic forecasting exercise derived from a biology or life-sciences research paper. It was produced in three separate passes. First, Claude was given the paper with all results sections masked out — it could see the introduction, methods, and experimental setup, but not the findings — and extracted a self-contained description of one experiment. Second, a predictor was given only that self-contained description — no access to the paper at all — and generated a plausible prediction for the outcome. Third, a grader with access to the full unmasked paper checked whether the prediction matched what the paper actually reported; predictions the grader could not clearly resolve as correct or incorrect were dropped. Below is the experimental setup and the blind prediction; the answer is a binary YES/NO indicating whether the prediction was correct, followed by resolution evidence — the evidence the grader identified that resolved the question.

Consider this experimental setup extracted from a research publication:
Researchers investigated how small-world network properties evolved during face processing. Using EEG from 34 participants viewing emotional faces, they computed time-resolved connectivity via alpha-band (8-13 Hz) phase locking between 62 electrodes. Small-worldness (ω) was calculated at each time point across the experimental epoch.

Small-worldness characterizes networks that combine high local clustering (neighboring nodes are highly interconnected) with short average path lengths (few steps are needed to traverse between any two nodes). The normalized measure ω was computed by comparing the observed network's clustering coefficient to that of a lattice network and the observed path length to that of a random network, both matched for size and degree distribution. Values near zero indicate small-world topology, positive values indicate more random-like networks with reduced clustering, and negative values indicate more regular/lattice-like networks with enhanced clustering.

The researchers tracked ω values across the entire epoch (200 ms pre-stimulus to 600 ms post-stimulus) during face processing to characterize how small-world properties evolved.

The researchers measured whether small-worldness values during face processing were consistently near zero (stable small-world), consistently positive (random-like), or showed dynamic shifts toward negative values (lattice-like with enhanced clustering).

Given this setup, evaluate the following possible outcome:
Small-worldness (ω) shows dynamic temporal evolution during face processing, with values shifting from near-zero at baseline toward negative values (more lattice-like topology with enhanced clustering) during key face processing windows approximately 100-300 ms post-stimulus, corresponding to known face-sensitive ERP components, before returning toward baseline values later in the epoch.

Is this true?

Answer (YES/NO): NO